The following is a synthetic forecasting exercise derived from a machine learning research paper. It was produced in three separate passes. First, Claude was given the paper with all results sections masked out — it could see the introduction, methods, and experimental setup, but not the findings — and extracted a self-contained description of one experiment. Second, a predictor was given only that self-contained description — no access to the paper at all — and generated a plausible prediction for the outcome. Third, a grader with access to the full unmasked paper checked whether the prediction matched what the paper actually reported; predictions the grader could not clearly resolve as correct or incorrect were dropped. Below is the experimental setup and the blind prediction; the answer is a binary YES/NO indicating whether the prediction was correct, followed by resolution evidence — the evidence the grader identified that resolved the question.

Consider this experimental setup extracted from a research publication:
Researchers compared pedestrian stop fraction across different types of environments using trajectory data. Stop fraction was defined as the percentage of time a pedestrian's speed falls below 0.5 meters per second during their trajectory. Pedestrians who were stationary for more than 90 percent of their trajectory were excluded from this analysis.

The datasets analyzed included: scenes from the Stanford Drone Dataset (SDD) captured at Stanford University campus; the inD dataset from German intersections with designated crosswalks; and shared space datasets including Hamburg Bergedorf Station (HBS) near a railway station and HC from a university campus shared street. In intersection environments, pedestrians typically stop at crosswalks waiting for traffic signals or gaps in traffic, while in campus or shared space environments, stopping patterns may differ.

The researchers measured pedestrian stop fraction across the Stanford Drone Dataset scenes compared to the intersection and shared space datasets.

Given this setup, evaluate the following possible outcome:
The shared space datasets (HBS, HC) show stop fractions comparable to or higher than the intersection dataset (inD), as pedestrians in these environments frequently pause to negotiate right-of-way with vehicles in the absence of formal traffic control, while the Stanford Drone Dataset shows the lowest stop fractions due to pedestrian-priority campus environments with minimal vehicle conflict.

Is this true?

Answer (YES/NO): NO